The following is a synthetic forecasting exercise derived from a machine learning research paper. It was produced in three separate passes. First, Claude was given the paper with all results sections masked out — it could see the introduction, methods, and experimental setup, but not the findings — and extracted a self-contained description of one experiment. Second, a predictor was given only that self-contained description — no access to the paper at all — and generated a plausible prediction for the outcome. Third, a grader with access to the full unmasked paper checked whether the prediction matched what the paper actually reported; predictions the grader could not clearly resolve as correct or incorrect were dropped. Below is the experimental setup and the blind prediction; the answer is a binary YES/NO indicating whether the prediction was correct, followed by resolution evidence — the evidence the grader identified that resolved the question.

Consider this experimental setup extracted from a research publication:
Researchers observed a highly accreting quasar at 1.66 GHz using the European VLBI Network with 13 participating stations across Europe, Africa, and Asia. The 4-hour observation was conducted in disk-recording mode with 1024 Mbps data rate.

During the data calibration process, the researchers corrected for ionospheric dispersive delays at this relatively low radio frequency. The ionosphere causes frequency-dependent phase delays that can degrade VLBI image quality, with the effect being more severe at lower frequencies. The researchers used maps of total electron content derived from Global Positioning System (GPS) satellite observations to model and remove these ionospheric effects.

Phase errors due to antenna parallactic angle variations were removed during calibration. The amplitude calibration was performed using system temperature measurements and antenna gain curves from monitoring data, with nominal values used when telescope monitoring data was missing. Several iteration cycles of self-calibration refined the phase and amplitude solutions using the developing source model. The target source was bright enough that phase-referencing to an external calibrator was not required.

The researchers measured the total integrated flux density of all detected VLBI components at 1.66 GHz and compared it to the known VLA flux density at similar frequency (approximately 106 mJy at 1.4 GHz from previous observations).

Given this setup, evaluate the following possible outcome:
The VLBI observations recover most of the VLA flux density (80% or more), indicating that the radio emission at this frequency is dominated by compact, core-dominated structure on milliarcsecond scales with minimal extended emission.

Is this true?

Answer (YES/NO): YES